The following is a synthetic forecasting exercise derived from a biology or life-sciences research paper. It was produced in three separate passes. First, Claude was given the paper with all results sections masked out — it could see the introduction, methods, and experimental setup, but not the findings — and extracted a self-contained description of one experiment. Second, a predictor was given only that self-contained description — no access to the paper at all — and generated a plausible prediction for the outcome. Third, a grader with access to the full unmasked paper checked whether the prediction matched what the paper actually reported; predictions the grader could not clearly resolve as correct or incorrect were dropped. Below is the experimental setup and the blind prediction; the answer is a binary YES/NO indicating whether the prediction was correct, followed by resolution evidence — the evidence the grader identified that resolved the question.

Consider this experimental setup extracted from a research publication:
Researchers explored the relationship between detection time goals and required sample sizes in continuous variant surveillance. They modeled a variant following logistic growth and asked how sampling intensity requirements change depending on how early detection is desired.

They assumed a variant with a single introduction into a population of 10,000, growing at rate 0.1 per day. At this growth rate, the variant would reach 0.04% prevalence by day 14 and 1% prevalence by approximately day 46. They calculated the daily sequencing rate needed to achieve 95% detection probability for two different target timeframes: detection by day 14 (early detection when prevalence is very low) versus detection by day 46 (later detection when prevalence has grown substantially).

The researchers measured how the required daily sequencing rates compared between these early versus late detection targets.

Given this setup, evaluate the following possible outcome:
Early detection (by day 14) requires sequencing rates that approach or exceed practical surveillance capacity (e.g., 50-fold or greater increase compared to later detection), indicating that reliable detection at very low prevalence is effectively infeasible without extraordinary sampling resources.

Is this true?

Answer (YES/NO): NO